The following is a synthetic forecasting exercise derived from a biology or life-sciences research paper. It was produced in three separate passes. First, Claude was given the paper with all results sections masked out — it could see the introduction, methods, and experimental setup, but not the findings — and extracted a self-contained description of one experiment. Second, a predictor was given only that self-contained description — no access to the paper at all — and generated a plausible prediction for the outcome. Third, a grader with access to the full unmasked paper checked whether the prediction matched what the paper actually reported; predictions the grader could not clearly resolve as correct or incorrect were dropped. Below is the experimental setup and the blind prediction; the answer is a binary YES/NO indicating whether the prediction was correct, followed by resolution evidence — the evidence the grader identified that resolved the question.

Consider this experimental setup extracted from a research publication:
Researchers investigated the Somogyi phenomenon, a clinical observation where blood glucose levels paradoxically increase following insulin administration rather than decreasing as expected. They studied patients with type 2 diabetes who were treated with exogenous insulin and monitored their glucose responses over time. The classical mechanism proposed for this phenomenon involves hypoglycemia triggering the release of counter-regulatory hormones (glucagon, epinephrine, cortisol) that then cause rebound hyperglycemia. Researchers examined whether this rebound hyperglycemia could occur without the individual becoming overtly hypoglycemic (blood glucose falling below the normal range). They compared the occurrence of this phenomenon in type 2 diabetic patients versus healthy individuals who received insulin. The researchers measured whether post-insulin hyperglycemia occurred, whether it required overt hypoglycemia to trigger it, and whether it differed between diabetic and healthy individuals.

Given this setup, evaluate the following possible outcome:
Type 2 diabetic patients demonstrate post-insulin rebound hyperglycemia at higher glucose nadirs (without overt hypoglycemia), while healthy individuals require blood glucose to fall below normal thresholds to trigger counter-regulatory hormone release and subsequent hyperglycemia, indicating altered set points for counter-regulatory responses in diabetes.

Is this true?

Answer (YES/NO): YES